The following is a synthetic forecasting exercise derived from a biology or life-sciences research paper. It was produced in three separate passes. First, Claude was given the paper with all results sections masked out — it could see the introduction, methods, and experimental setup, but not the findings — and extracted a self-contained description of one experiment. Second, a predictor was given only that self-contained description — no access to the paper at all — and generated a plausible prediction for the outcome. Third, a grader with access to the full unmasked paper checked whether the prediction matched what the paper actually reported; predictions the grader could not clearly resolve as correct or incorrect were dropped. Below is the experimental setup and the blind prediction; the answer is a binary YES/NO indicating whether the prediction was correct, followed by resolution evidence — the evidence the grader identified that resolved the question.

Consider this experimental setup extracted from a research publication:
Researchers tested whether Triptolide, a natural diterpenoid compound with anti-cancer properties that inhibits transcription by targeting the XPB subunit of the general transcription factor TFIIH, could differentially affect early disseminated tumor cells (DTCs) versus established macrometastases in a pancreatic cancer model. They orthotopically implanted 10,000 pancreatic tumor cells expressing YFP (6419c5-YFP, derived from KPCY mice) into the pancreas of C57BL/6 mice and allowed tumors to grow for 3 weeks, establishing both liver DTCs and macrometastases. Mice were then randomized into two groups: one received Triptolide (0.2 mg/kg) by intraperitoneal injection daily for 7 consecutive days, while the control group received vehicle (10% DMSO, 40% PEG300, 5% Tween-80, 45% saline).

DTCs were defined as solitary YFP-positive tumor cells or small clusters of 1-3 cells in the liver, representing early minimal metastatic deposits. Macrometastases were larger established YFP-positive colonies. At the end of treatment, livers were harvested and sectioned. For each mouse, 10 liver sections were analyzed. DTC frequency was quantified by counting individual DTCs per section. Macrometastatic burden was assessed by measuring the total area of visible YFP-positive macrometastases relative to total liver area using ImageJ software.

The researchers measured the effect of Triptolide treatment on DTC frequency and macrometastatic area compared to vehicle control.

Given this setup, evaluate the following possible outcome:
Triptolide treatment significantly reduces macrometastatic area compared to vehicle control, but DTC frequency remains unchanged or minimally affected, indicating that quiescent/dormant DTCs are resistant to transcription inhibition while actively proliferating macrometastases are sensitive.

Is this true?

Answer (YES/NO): NO